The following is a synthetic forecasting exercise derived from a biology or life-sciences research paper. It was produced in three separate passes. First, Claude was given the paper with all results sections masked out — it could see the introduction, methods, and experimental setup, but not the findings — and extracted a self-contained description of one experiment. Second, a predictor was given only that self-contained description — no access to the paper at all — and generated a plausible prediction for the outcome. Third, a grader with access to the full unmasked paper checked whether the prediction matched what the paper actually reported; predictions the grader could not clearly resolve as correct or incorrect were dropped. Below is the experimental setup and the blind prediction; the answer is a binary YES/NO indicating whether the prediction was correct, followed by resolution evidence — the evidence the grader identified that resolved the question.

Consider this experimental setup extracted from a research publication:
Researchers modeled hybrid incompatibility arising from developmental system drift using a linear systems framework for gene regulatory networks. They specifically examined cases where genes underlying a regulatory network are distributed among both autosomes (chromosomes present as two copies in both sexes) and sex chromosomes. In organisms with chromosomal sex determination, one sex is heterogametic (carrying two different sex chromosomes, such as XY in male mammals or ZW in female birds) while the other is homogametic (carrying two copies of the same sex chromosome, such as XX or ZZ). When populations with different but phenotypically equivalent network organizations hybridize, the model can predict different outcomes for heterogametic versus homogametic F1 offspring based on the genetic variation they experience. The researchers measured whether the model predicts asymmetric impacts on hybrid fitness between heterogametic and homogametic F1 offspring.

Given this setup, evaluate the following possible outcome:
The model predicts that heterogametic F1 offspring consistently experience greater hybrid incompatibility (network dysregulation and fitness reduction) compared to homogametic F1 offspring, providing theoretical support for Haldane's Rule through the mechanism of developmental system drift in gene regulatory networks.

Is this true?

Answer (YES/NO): YES